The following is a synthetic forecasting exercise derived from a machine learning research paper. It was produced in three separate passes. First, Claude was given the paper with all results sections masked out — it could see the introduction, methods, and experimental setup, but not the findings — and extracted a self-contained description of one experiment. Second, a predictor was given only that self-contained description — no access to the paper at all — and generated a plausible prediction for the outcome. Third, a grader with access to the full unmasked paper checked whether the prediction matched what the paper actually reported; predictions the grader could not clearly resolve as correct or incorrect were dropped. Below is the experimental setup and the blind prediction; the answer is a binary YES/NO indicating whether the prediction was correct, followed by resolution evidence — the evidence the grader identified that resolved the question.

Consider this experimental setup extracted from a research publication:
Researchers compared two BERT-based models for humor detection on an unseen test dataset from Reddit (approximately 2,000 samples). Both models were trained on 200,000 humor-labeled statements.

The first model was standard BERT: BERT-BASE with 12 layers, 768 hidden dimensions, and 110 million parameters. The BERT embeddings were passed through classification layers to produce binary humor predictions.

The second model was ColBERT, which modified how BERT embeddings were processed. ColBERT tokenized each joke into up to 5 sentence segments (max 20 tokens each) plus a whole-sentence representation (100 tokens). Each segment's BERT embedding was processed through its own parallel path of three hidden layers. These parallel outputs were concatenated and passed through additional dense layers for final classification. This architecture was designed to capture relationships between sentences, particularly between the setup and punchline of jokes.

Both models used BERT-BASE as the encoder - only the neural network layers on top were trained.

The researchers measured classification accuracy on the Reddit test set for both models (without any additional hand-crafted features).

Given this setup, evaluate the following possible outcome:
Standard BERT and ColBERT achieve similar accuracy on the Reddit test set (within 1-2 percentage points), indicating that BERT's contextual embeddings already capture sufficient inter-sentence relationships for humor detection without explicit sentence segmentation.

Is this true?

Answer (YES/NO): YES